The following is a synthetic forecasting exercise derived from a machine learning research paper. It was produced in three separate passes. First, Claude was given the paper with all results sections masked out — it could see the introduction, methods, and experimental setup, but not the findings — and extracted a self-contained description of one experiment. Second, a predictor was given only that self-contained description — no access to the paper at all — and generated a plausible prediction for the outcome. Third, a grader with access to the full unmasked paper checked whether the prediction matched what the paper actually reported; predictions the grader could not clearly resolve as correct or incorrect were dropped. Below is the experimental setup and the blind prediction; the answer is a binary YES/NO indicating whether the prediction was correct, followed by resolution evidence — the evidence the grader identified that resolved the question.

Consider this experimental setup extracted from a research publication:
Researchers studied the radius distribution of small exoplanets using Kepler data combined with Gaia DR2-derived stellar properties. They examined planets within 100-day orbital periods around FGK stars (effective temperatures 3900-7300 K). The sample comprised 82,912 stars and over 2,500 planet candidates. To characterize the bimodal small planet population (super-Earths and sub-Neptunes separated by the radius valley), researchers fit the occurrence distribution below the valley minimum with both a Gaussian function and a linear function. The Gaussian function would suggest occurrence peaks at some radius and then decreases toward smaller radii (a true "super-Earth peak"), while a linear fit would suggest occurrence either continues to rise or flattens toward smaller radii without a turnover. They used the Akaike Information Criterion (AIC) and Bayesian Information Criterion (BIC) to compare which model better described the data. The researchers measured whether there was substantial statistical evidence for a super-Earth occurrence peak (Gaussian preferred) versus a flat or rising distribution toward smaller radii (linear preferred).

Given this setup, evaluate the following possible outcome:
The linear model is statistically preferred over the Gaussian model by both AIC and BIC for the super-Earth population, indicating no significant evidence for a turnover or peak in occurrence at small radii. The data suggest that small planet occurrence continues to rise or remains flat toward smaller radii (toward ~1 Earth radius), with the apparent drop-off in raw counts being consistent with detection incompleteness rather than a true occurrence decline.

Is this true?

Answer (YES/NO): NO